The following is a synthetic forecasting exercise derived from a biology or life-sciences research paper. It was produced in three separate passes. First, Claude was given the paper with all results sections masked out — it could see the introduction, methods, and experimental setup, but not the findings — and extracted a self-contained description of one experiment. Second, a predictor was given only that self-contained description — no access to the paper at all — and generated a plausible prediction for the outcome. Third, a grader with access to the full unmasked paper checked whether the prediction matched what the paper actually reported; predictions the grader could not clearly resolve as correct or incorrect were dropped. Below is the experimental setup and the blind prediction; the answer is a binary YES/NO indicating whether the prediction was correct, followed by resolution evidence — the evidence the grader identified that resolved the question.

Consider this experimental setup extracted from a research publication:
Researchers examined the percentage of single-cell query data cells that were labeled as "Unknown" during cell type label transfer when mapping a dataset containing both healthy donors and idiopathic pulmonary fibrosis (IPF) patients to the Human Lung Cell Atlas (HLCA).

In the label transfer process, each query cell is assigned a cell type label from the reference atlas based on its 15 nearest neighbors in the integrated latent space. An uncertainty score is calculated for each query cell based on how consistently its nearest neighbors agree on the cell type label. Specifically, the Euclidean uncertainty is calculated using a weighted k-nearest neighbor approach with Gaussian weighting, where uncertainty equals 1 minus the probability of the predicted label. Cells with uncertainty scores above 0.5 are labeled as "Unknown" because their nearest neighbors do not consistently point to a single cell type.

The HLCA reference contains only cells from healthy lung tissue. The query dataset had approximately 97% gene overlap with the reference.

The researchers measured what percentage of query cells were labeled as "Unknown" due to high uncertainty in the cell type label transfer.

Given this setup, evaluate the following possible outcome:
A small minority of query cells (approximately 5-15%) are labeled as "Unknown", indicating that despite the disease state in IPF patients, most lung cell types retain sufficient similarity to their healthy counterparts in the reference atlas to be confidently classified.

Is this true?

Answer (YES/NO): YES